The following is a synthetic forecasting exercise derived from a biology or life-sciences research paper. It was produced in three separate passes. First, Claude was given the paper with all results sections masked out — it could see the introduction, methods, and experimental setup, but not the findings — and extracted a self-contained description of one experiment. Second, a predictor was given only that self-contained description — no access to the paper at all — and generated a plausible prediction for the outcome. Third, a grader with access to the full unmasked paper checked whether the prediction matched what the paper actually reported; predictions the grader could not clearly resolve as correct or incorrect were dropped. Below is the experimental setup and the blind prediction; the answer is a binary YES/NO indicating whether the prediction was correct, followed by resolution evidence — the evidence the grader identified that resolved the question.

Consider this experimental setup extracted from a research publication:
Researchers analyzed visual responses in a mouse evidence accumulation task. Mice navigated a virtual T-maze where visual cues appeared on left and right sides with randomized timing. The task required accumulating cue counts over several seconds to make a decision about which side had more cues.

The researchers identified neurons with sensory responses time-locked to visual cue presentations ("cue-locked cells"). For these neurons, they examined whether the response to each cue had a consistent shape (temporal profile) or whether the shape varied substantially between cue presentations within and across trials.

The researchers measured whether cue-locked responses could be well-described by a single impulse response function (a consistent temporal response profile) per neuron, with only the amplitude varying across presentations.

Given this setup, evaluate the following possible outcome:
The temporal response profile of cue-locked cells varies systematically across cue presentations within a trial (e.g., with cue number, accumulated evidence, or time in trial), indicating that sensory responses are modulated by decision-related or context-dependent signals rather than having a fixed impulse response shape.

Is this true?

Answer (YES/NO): NO